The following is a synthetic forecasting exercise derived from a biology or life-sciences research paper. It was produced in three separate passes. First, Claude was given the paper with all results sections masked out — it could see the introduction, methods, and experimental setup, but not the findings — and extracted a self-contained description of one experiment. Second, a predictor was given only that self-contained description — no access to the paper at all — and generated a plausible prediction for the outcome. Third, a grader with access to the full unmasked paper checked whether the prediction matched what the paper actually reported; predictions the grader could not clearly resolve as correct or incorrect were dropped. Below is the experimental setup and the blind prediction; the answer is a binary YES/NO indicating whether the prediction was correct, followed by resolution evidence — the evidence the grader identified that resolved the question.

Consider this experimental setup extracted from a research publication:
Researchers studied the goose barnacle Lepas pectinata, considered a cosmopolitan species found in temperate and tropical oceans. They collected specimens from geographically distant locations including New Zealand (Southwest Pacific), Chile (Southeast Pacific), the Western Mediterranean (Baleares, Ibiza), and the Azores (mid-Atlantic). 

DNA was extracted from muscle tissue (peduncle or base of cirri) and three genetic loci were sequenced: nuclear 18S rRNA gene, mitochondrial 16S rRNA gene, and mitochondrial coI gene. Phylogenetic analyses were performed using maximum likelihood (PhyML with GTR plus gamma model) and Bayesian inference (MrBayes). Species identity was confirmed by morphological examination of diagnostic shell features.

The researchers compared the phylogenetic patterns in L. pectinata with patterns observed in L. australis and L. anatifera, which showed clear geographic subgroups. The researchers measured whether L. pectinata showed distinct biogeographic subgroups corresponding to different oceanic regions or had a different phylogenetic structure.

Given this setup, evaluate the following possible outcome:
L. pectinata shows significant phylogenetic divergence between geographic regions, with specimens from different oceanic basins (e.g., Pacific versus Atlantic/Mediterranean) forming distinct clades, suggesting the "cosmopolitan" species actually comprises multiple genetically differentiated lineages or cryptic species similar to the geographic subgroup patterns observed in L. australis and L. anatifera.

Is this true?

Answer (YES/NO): NO